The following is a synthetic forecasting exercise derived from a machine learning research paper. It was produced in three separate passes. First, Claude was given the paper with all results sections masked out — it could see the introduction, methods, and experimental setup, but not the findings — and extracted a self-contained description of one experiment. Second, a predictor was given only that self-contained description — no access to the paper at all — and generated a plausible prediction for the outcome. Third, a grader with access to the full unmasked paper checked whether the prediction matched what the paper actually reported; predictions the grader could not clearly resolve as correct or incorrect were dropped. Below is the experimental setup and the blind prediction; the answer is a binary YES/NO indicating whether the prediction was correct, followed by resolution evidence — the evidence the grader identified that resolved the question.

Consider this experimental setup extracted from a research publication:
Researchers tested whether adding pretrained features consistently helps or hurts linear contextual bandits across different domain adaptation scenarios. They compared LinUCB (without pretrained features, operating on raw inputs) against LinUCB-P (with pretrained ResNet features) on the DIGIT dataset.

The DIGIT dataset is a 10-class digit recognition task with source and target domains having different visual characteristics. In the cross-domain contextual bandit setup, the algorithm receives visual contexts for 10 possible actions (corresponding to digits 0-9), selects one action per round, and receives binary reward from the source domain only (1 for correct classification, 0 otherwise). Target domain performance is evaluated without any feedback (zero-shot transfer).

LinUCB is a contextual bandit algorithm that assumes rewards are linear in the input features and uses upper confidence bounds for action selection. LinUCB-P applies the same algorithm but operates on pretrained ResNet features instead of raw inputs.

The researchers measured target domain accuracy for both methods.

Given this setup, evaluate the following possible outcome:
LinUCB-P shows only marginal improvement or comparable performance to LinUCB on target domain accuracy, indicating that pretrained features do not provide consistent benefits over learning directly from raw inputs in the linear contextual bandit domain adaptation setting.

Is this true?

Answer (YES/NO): NO